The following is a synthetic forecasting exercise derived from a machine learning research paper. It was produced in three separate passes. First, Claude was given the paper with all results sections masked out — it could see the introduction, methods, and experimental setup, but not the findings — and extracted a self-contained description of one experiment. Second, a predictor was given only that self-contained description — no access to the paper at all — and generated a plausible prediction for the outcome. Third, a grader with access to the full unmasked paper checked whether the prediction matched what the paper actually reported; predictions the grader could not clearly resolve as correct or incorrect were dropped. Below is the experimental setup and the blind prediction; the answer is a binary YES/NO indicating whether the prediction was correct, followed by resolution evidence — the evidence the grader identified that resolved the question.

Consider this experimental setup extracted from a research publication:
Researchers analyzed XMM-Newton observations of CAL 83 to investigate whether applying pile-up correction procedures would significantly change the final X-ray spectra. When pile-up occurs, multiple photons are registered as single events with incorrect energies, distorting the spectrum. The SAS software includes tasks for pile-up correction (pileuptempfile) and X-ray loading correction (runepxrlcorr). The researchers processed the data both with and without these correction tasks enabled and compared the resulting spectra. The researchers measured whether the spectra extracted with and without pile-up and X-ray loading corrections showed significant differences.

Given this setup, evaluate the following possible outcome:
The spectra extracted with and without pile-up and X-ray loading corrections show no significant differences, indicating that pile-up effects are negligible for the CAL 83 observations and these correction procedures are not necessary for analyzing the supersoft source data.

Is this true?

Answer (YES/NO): YES